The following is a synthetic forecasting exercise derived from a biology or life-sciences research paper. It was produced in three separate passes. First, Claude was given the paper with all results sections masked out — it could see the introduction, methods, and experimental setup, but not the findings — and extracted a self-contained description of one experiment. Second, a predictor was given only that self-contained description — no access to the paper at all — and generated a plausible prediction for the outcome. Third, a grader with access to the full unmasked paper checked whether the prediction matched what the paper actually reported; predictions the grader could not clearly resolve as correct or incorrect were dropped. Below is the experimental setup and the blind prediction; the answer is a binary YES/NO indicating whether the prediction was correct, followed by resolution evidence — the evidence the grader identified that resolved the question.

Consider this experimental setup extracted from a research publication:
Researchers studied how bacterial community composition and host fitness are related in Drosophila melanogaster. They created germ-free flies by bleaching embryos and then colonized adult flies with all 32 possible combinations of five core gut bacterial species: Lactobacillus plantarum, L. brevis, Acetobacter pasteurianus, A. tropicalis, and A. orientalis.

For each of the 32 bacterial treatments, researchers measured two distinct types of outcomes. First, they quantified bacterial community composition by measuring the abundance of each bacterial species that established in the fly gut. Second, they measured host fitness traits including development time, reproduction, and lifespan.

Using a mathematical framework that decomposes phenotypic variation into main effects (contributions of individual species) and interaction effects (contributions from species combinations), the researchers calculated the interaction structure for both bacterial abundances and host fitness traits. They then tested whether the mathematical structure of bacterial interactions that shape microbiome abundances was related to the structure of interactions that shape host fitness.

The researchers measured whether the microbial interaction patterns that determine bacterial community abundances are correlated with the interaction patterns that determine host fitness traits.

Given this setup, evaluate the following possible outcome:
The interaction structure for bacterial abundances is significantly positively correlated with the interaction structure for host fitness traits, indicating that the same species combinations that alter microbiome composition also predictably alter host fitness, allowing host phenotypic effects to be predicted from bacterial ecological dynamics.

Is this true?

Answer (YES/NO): YES